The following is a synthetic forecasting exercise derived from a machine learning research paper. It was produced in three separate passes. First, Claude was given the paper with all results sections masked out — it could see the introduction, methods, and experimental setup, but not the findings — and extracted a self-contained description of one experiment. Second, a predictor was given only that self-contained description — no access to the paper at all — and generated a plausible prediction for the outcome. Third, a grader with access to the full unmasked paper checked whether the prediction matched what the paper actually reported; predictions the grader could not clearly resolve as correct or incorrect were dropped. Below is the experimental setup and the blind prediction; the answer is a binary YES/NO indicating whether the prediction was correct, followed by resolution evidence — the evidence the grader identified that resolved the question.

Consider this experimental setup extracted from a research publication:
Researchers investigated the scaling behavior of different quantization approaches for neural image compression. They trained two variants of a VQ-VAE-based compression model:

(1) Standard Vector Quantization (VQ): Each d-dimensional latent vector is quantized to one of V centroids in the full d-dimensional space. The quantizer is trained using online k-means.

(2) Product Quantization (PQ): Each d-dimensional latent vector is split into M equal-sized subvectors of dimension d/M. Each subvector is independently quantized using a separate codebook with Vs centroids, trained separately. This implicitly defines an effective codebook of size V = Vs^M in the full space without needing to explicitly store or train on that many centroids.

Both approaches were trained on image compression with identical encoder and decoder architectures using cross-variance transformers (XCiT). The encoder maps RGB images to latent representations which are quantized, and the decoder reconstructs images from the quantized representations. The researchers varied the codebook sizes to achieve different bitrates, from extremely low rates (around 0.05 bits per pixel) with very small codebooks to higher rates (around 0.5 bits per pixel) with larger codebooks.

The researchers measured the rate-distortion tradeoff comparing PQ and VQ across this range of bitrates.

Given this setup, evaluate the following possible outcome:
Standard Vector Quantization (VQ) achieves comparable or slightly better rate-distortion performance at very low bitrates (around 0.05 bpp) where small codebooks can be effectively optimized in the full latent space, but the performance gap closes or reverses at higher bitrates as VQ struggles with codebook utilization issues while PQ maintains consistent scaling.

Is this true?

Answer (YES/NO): NO